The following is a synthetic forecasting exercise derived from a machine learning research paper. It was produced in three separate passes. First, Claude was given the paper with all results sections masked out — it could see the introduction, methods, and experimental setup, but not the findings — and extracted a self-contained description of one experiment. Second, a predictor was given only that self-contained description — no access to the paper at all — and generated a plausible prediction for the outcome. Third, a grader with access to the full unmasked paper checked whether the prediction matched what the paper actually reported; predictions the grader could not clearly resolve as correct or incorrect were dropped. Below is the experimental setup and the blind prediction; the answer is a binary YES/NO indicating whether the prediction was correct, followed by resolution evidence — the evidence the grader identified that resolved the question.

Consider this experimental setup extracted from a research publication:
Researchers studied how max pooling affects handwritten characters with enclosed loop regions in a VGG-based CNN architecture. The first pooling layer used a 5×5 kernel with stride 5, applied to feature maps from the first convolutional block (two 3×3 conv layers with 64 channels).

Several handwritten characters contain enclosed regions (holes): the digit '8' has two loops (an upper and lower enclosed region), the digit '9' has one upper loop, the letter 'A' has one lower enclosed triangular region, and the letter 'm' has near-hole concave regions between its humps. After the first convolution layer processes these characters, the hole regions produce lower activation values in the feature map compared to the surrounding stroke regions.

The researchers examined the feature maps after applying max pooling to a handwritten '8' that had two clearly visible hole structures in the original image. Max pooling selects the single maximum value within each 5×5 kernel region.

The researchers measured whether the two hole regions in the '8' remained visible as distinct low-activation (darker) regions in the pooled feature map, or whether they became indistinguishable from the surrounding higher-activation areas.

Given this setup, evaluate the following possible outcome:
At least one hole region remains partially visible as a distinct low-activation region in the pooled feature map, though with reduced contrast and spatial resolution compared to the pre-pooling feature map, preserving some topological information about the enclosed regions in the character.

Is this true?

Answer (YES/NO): NO